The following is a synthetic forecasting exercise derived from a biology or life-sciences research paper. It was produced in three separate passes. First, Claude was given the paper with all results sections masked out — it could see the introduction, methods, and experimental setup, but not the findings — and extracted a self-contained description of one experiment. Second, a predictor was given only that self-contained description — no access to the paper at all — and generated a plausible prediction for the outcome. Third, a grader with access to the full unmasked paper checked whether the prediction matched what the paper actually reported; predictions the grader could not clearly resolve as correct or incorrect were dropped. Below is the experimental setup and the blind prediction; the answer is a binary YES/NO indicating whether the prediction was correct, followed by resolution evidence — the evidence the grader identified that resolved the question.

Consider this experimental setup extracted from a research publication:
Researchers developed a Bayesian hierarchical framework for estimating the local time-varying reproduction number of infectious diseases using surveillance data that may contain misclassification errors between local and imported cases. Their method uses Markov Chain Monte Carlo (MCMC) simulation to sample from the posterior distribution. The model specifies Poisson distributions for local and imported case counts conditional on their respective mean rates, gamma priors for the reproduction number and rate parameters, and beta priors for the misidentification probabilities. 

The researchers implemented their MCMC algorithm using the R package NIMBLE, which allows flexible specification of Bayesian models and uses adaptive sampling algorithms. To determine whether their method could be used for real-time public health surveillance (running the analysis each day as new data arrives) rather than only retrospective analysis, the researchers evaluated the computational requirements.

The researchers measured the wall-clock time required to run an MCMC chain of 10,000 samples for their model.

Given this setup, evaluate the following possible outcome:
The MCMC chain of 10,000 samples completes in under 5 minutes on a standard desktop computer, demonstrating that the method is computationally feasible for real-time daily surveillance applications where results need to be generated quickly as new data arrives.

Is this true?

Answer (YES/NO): NO